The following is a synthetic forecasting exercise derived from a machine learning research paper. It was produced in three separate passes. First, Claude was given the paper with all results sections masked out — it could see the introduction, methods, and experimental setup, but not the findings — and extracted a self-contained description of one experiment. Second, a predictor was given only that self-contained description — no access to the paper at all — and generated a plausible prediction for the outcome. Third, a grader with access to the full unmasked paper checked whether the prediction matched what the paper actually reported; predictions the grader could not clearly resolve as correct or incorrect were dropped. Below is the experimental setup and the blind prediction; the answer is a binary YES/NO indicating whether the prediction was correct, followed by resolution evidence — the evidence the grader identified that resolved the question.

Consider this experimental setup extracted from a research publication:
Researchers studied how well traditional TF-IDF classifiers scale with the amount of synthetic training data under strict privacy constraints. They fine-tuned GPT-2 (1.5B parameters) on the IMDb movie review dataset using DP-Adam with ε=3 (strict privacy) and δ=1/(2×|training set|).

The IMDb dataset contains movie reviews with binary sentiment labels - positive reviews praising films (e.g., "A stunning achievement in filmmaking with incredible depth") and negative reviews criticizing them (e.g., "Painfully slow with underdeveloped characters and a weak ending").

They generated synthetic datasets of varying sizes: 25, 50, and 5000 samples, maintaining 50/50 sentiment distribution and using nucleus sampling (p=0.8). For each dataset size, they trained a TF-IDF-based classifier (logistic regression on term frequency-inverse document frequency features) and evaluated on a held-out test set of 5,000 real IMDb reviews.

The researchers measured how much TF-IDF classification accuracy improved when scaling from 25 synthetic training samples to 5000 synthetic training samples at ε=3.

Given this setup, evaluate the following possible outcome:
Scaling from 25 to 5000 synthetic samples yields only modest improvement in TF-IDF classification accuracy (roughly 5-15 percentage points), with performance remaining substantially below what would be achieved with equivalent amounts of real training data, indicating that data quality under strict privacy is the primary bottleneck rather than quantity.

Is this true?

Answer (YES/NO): NO